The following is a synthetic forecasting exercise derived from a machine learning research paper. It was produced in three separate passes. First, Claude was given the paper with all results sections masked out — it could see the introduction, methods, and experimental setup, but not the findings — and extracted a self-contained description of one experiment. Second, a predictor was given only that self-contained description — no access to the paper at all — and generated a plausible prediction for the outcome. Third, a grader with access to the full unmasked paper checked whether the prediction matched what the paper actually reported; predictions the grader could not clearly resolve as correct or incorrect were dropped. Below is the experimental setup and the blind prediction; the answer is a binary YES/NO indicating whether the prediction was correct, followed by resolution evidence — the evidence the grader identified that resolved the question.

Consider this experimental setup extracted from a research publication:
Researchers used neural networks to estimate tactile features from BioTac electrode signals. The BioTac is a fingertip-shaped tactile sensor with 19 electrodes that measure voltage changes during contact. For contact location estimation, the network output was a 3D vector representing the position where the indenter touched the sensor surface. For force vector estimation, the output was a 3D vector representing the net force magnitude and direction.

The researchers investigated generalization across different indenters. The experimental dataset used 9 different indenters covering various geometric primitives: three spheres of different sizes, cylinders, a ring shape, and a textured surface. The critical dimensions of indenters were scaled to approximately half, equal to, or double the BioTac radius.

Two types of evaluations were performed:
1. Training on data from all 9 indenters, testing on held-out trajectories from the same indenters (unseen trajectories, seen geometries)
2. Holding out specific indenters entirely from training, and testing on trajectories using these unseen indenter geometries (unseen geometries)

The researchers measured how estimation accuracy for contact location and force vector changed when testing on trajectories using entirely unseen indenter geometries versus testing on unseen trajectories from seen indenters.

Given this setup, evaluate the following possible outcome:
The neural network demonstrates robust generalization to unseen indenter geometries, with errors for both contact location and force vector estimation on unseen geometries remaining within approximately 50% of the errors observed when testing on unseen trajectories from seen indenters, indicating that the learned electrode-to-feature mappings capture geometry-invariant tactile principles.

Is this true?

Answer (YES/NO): YES